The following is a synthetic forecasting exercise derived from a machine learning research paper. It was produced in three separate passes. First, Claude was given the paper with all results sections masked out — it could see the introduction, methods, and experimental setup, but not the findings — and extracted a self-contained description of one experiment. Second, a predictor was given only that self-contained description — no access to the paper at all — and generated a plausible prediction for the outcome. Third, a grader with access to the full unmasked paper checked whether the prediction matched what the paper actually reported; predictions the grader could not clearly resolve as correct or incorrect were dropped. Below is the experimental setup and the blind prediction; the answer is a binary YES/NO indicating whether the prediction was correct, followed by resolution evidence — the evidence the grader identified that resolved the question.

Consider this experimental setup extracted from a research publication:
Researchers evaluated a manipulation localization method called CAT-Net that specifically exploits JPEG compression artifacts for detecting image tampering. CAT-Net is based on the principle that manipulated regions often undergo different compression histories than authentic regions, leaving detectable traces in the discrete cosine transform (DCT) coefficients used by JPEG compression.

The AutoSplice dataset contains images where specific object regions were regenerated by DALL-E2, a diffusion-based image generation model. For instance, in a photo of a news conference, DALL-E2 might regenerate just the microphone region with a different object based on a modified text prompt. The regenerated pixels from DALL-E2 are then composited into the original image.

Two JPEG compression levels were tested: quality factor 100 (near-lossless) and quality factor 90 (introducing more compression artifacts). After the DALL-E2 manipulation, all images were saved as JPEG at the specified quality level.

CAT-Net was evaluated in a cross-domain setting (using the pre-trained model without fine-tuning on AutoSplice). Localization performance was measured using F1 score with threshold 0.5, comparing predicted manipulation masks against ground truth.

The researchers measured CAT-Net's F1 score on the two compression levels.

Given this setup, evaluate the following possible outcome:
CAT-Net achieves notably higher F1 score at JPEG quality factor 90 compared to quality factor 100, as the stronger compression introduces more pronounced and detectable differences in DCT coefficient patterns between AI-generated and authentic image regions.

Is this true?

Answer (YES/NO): NO